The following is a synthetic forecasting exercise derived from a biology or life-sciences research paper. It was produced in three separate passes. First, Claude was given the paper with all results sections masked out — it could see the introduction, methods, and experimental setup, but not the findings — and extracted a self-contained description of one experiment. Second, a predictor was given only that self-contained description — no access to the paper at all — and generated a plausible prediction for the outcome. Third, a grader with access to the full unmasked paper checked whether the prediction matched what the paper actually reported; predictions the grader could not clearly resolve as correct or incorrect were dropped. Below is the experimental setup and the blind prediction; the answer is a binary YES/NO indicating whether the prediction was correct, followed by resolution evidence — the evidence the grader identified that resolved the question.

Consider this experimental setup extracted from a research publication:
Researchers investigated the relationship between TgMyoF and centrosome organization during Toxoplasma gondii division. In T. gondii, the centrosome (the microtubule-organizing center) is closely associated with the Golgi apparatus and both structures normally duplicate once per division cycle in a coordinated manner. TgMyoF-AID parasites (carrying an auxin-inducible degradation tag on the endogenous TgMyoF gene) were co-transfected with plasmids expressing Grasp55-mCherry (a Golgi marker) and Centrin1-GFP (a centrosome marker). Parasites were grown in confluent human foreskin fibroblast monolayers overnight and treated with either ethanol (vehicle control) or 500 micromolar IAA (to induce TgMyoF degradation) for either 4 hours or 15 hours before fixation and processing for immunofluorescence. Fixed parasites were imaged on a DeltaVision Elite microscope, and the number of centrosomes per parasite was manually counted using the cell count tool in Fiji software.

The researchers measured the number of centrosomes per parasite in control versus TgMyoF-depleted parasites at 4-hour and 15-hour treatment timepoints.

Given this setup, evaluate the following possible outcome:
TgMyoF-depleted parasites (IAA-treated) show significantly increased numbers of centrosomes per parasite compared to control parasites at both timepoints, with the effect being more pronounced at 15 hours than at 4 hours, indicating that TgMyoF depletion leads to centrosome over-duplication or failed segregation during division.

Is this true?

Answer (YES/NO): NO